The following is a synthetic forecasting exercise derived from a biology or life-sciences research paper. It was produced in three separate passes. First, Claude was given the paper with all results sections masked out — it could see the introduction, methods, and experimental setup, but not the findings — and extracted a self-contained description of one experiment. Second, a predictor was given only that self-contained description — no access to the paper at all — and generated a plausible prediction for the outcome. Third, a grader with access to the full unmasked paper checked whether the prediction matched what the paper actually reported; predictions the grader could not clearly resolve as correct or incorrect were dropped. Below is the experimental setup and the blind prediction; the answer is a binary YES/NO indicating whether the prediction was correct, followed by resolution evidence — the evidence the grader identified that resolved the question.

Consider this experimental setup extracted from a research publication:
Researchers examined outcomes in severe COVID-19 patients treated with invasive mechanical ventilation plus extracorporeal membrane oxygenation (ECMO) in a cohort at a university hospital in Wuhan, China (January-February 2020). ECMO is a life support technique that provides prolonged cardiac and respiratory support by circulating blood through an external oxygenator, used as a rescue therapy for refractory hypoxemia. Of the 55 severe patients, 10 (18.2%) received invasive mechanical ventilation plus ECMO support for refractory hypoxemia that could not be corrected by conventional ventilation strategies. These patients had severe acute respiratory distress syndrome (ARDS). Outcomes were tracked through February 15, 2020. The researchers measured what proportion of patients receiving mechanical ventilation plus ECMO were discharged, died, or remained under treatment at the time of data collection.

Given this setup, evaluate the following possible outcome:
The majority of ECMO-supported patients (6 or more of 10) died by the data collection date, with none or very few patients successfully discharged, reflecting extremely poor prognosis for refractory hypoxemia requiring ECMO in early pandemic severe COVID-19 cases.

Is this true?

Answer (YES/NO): NO